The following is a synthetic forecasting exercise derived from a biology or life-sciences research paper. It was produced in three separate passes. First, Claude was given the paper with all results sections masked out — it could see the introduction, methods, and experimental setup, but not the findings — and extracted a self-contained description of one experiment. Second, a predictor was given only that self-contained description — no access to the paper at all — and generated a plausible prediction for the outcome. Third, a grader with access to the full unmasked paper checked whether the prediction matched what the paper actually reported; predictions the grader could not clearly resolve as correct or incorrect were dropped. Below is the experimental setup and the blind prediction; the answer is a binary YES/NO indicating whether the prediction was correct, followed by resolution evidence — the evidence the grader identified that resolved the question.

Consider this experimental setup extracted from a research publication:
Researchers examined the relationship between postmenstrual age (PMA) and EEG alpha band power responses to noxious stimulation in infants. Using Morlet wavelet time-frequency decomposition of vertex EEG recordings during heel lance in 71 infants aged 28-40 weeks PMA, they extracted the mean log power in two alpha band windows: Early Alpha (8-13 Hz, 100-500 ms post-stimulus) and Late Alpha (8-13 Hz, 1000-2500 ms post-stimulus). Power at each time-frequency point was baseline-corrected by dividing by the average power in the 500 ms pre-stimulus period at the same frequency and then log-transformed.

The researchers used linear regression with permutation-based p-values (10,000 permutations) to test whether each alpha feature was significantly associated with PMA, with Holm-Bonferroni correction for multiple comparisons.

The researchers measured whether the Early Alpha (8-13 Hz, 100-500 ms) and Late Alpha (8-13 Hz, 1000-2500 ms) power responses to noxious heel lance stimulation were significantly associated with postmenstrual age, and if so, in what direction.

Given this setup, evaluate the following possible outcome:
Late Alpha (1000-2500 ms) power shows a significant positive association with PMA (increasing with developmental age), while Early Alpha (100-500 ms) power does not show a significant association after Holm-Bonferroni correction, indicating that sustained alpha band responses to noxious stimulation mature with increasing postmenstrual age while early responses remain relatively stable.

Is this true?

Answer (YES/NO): NO